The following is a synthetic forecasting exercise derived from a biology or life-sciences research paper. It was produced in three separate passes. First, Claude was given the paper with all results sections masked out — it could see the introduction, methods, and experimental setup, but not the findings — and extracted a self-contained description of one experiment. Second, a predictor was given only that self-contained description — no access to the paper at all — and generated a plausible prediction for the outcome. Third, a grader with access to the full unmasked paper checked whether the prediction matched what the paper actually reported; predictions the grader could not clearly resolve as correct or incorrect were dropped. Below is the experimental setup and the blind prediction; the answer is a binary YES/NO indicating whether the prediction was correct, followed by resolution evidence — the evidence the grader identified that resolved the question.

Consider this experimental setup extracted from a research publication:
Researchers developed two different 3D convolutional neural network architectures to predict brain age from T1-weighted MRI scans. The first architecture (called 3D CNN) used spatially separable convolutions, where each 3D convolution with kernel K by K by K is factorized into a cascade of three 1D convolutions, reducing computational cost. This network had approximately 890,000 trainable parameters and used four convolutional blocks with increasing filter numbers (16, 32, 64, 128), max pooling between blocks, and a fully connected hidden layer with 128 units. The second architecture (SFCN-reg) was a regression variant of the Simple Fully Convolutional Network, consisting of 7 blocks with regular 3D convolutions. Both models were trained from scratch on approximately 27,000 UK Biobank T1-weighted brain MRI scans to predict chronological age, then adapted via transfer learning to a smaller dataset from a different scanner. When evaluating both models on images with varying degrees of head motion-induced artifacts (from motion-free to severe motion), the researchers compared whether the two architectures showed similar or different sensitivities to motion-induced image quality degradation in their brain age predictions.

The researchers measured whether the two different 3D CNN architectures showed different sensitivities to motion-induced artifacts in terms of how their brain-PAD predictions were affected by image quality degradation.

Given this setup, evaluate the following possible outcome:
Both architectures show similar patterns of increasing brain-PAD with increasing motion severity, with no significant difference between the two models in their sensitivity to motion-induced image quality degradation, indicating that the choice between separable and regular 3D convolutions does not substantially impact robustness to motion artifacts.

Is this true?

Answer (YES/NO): YES